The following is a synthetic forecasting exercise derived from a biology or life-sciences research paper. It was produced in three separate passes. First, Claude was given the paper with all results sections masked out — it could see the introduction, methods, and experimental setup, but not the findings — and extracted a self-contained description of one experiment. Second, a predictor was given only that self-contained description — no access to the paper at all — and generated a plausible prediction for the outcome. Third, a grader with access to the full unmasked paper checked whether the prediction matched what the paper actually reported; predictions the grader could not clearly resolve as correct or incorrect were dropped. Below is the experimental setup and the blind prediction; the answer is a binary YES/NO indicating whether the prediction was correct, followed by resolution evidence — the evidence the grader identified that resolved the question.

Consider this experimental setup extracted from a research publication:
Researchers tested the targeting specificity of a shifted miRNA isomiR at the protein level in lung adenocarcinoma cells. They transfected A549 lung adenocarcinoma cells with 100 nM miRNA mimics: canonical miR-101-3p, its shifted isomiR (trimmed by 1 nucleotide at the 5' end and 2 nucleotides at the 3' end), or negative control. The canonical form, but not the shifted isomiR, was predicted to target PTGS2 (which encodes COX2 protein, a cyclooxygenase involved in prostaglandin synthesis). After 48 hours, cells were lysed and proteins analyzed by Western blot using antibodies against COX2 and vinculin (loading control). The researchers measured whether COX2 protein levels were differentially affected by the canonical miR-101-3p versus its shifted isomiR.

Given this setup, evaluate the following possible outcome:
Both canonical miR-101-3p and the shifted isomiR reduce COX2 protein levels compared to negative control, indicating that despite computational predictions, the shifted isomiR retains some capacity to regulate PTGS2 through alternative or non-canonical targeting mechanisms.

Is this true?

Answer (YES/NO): NO